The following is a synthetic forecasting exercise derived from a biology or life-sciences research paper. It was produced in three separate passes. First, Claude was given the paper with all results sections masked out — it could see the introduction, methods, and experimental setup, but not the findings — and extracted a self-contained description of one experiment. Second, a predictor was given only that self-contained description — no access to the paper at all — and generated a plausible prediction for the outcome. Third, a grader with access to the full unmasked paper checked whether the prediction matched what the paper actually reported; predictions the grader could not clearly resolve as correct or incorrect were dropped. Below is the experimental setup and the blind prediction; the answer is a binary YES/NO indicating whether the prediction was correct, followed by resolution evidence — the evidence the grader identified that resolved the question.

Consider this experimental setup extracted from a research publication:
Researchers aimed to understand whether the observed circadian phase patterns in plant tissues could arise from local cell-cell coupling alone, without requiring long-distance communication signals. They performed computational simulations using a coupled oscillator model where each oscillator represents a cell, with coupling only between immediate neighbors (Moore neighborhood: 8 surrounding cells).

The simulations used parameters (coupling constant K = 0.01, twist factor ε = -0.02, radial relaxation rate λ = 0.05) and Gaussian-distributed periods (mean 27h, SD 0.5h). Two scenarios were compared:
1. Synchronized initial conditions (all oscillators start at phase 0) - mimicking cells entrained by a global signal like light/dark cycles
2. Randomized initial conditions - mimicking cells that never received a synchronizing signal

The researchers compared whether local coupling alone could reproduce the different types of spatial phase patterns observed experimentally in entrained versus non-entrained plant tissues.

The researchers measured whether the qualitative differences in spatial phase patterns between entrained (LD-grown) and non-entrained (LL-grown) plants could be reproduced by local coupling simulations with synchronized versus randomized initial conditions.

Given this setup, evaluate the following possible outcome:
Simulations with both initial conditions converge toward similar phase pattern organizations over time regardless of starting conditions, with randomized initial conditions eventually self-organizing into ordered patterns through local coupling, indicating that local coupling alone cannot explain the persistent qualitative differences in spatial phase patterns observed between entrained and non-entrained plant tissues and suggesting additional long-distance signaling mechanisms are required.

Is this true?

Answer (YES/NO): NO